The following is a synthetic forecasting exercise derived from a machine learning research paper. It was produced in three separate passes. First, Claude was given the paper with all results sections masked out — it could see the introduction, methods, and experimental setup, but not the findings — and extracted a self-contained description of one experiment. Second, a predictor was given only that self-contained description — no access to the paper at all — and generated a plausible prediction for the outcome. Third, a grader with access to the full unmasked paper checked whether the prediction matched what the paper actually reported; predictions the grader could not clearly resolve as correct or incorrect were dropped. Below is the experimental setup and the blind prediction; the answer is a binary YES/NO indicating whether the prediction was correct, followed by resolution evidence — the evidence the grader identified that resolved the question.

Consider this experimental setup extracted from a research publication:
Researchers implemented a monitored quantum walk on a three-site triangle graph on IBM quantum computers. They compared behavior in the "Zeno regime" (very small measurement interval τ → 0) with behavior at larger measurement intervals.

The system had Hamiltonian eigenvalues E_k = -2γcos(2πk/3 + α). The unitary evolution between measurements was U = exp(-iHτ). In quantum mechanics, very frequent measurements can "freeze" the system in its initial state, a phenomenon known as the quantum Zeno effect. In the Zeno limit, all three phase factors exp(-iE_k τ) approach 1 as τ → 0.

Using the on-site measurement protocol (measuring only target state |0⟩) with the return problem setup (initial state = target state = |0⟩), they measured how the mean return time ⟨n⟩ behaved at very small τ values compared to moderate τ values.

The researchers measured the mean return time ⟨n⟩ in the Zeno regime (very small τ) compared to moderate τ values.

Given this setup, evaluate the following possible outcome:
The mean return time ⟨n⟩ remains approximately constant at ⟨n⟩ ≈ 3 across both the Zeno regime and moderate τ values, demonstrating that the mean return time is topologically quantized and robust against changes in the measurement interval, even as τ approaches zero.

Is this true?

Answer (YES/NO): NO